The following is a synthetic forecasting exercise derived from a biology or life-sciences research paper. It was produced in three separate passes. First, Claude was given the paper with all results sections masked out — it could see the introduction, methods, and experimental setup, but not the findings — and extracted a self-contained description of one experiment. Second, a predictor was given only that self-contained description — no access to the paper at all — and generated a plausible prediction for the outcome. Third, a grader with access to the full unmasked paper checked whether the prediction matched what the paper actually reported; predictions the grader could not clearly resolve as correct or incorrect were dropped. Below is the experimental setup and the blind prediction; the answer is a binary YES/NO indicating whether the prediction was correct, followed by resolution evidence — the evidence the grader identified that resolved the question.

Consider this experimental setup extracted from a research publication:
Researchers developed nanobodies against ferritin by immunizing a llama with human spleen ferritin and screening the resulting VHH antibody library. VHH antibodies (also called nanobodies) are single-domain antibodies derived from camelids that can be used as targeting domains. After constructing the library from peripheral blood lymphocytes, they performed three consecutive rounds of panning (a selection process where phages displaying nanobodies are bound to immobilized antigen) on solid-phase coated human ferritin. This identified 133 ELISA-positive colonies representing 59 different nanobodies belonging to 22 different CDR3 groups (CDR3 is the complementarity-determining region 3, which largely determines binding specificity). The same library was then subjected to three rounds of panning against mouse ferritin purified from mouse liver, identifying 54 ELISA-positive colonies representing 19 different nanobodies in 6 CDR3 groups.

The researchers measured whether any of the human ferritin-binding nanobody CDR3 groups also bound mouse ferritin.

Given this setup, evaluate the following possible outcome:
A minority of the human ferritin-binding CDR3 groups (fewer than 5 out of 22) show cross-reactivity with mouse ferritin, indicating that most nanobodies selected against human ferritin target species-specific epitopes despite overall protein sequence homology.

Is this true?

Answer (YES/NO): YES